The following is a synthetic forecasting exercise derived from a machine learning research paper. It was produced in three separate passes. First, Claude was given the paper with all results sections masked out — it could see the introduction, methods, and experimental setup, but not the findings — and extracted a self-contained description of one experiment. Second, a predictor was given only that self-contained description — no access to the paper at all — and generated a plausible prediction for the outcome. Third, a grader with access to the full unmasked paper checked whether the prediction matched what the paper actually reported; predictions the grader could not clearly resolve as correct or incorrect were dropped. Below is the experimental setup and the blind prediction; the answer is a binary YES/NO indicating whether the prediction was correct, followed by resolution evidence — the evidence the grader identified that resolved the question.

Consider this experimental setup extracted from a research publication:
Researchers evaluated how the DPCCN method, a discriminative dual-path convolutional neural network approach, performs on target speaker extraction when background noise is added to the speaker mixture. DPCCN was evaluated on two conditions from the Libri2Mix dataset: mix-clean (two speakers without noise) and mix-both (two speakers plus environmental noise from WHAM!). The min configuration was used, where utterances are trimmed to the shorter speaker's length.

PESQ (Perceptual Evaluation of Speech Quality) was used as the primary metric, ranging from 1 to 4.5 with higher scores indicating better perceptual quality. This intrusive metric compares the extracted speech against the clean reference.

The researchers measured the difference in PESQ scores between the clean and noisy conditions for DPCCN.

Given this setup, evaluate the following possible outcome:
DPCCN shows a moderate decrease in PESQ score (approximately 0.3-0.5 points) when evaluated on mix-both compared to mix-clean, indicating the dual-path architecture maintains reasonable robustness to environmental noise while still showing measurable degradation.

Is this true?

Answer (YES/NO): YES